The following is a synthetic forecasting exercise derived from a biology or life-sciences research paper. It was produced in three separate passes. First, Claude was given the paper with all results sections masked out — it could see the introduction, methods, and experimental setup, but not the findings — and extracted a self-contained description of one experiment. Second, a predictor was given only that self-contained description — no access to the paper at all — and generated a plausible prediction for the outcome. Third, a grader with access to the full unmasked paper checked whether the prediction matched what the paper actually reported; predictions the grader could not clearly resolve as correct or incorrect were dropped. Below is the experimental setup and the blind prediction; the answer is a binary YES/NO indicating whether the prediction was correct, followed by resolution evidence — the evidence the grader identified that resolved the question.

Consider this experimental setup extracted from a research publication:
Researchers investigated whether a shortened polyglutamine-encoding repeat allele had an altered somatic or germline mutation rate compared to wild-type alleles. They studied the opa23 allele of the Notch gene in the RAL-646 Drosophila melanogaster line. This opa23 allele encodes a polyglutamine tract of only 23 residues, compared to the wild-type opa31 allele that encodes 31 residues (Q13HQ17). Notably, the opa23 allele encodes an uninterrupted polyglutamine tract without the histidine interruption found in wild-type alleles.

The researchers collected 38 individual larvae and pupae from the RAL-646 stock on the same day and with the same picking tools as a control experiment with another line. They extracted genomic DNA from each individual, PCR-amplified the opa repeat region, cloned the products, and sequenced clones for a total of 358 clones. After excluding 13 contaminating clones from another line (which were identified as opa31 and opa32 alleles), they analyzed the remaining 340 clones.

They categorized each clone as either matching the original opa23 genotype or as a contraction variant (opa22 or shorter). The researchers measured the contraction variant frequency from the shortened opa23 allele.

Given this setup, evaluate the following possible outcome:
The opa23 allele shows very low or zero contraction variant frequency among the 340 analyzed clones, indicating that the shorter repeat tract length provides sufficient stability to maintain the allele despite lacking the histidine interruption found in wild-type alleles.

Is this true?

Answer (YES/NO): NO